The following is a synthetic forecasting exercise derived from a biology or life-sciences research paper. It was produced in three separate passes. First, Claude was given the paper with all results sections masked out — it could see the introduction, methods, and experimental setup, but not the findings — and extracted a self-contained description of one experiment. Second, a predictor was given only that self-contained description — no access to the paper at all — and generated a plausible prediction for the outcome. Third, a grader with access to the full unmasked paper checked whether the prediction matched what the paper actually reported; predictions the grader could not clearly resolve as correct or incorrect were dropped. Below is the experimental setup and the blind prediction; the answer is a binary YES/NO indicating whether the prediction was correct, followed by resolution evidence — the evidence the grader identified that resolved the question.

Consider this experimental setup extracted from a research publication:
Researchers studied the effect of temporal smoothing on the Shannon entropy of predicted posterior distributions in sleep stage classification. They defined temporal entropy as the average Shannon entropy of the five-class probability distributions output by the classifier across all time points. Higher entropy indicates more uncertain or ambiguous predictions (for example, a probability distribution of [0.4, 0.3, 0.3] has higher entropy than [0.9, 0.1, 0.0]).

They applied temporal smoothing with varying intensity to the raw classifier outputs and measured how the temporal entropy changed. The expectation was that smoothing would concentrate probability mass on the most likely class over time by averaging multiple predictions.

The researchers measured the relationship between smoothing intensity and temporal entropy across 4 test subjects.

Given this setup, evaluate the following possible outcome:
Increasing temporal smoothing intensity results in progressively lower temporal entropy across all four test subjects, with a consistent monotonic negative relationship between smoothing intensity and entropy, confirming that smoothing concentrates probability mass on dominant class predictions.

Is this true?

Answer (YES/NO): YES